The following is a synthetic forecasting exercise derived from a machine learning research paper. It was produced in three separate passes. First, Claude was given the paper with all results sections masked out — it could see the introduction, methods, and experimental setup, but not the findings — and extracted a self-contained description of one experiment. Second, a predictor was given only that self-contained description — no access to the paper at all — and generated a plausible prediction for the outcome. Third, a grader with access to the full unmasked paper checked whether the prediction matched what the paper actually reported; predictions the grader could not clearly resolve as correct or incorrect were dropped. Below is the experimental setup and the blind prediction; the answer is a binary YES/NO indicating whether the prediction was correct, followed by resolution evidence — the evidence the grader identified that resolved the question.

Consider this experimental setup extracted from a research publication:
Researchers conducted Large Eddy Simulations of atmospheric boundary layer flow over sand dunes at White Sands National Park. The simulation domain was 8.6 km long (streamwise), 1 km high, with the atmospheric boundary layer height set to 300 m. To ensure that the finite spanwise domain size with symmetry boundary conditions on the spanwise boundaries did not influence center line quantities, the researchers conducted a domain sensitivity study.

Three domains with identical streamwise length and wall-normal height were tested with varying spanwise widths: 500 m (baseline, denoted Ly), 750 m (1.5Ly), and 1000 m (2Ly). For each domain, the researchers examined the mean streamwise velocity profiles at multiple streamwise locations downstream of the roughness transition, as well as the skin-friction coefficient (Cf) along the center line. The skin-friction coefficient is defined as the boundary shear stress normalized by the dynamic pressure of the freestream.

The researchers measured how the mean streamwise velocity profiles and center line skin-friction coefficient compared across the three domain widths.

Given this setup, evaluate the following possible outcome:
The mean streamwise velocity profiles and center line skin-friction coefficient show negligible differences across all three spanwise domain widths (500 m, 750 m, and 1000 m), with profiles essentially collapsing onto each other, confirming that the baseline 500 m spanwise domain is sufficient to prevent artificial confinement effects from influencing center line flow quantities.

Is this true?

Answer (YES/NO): YES